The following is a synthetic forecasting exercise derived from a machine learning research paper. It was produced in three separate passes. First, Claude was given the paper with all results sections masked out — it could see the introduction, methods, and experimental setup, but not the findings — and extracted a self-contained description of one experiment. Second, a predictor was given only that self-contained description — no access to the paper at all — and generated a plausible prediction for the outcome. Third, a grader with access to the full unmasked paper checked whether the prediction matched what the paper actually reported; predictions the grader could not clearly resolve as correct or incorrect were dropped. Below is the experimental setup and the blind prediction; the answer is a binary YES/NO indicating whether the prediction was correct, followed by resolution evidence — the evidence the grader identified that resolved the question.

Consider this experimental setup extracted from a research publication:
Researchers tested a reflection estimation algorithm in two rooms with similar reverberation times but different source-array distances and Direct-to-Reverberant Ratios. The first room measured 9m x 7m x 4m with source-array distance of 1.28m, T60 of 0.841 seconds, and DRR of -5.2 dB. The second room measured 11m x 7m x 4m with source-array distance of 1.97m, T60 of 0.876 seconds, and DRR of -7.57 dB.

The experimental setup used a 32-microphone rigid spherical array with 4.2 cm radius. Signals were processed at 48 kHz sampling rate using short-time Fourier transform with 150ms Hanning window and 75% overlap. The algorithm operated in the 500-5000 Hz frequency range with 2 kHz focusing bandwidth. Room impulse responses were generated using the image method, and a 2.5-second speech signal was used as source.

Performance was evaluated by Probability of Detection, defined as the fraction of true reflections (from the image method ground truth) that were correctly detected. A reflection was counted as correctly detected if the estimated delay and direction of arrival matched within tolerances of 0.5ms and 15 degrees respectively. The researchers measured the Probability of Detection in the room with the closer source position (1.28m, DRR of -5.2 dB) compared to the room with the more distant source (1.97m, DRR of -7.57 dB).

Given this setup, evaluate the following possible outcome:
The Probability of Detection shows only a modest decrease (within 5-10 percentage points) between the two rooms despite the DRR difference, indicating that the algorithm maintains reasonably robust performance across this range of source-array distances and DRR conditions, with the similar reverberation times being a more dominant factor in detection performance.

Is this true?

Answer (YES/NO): NO